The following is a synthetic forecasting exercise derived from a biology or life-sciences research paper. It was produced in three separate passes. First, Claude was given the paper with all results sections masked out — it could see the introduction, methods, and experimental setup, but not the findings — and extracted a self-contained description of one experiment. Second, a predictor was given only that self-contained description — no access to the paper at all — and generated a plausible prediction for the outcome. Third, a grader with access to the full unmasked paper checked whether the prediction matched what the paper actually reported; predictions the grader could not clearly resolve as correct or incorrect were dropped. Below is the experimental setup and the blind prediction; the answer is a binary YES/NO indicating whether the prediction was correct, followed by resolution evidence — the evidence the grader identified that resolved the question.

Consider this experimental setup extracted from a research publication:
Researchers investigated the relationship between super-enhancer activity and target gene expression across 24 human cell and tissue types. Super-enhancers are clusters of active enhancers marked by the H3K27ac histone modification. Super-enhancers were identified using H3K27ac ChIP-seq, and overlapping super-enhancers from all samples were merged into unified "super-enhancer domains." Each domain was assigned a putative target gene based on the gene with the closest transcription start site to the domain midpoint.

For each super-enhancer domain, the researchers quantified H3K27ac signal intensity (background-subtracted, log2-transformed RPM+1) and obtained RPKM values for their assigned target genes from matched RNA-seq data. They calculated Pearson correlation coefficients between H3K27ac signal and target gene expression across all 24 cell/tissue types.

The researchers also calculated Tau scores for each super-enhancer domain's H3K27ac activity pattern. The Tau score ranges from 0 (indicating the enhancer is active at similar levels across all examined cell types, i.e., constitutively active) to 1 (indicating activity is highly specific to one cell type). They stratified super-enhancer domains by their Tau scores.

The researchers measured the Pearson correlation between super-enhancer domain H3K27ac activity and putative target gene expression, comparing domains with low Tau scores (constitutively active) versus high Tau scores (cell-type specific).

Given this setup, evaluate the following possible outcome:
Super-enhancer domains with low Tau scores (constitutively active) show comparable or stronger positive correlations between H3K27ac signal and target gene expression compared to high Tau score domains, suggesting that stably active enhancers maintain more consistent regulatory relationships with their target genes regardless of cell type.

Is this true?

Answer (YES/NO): NO